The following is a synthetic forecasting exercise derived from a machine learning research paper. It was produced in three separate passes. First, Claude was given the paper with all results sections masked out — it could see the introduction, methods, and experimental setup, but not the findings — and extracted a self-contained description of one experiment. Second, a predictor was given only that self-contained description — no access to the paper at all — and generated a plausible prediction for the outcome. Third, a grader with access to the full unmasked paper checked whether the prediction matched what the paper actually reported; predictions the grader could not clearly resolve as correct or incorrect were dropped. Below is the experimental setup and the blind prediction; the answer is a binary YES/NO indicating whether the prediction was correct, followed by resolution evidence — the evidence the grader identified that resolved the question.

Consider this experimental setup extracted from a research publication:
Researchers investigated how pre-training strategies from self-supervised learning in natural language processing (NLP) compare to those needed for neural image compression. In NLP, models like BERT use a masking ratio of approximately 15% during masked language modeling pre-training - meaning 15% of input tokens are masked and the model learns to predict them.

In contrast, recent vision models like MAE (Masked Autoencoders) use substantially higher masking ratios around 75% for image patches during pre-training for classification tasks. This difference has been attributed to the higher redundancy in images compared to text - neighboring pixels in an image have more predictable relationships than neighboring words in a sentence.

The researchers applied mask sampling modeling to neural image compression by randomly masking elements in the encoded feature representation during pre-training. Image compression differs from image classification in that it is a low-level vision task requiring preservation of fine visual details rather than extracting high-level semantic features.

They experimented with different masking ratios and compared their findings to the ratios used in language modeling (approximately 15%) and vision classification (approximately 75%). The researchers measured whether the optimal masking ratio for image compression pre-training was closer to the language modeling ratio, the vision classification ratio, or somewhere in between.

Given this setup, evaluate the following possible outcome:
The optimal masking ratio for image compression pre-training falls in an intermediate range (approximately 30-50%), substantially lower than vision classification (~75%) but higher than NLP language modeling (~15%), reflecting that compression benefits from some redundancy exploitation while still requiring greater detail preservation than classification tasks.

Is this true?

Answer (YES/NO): YES